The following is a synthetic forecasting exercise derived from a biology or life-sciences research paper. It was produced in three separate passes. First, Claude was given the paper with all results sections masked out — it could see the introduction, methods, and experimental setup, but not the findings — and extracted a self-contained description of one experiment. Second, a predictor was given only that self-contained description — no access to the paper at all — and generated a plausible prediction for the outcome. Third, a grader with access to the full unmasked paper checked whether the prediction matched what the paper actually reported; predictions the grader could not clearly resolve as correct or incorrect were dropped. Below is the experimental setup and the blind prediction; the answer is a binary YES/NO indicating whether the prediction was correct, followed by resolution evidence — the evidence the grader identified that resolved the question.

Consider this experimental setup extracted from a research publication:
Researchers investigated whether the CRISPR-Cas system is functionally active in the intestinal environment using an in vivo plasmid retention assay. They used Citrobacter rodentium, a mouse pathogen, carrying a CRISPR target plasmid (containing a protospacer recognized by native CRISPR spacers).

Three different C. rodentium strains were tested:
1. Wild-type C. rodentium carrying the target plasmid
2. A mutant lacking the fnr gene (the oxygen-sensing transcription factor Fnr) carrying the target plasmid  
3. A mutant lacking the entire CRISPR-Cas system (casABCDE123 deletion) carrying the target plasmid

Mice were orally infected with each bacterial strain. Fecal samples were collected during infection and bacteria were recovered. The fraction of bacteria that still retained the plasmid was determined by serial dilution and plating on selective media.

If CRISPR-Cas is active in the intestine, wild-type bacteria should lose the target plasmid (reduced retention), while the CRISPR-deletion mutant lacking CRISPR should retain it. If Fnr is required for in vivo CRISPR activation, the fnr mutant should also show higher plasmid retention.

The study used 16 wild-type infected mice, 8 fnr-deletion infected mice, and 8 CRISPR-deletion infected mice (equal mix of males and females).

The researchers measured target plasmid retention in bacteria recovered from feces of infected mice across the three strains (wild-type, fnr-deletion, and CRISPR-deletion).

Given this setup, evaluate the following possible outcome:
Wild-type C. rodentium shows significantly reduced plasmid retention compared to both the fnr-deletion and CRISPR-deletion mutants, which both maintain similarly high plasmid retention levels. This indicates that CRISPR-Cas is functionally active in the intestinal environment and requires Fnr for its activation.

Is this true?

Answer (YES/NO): NO